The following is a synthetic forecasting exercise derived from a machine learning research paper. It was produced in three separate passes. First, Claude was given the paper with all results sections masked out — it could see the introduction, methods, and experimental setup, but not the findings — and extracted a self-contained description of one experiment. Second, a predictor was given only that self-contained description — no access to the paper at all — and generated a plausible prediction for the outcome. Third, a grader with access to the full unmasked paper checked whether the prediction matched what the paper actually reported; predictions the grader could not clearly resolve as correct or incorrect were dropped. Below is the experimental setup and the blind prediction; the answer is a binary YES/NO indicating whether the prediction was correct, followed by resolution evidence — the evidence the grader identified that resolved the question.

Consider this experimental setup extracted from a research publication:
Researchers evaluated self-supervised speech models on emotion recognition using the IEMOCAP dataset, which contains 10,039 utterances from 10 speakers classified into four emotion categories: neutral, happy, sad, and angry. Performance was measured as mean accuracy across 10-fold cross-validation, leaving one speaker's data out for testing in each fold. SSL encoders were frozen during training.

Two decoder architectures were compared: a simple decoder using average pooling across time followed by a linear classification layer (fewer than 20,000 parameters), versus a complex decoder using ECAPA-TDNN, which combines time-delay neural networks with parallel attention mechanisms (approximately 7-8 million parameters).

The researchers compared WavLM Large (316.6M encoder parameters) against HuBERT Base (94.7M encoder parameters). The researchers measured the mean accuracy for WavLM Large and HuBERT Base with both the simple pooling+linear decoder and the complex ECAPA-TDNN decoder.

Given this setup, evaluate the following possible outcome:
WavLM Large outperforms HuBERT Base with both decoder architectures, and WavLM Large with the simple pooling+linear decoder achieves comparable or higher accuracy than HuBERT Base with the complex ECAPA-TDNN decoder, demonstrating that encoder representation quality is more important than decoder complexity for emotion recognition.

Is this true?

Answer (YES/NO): NO